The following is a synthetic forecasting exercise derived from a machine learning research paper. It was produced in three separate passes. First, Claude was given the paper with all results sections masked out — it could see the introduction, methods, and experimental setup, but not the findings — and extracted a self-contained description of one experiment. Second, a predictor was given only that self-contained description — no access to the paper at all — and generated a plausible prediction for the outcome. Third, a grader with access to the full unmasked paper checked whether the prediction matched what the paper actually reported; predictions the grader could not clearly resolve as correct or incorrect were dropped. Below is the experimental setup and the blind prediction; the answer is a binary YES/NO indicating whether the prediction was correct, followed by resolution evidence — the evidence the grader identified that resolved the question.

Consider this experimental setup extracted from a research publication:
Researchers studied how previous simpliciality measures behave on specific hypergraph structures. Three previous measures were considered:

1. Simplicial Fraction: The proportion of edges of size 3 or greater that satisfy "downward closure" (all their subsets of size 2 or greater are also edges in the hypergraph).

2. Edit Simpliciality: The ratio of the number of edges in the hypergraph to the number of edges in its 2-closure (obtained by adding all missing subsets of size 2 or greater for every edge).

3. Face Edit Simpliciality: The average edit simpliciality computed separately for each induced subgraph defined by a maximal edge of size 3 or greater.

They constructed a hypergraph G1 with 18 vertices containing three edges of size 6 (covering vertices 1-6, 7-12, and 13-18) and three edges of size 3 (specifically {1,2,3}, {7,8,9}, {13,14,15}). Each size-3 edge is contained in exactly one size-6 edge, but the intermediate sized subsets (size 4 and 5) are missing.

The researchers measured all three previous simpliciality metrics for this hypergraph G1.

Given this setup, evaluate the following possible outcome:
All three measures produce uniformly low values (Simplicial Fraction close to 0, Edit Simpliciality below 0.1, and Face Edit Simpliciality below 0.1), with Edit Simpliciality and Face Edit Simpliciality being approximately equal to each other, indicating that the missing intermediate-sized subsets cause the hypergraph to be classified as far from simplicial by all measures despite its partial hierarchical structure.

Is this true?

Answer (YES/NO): YES